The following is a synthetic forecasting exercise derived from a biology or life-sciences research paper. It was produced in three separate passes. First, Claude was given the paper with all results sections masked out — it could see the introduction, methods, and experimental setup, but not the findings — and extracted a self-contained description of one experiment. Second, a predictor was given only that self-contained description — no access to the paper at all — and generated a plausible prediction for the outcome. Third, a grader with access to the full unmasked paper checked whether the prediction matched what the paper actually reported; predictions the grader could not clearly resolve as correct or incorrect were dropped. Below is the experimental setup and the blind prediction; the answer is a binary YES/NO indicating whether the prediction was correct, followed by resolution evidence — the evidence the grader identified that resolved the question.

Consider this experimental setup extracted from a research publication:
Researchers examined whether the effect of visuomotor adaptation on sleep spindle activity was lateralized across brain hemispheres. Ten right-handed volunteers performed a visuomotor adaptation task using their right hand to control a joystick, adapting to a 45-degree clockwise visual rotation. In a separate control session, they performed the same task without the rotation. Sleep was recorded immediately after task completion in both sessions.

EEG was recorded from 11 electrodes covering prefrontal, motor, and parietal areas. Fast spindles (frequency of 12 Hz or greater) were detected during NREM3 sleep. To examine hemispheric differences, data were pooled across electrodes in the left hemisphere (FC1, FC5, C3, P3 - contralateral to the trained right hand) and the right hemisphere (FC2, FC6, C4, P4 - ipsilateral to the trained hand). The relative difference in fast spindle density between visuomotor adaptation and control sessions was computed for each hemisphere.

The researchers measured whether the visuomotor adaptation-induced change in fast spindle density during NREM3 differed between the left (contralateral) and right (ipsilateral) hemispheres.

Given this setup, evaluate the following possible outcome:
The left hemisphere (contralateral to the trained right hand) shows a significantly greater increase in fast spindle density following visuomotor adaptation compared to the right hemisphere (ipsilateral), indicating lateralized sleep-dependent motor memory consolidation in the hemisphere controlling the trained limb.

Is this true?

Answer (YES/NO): YES